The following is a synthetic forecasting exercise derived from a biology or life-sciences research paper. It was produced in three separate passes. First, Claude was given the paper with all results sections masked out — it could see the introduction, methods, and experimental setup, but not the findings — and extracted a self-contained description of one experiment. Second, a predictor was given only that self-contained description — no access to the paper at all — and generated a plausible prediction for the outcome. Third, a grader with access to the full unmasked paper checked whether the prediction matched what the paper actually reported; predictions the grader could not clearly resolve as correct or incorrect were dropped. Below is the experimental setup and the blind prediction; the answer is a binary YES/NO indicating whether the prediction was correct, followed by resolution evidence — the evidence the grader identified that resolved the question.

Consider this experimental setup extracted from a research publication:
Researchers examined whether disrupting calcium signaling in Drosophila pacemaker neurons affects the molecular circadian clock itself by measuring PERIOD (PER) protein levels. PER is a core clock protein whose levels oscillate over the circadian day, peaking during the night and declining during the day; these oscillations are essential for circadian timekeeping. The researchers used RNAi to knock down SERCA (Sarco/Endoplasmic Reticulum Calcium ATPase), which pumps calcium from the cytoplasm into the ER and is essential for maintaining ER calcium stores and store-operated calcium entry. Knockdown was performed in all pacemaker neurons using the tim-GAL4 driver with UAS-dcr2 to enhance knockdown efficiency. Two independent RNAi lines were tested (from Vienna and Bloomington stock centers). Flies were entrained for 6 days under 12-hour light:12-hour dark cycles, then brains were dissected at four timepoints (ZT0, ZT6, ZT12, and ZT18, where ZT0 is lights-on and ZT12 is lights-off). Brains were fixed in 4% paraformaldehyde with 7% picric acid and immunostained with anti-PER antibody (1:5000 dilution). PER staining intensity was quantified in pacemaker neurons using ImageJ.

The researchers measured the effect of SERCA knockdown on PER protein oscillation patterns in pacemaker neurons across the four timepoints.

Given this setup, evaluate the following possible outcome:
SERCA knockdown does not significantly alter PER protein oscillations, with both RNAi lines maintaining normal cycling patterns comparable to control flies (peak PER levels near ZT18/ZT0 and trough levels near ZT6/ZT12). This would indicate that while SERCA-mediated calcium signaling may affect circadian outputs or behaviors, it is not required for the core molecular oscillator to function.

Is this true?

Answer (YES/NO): NO